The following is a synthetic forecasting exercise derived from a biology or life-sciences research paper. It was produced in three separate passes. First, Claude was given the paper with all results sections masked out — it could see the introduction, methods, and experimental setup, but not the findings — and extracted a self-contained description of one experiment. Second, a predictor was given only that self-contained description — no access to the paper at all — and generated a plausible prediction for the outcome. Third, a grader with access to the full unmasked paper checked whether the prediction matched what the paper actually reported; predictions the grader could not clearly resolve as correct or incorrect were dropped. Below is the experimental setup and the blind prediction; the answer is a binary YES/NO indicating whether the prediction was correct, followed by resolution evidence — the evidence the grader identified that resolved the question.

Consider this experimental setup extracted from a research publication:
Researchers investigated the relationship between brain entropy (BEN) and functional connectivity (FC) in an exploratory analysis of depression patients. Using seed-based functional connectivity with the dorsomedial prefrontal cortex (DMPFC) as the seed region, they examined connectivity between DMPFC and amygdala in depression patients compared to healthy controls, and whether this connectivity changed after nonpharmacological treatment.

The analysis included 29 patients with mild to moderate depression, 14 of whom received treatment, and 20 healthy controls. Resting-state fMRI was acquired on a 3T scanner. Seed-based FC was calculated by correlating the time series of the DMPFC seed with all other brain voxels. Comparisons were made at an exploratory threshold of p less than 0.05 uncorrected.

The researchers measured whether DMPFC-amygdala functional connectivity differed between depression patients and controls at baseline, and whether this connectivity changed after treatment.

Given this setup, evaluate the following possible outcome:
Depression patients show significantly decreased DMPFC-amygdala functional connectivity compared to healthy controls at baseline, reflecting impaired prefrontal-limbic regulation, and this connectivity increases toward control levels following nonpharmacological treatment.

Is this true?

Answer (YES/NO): YES